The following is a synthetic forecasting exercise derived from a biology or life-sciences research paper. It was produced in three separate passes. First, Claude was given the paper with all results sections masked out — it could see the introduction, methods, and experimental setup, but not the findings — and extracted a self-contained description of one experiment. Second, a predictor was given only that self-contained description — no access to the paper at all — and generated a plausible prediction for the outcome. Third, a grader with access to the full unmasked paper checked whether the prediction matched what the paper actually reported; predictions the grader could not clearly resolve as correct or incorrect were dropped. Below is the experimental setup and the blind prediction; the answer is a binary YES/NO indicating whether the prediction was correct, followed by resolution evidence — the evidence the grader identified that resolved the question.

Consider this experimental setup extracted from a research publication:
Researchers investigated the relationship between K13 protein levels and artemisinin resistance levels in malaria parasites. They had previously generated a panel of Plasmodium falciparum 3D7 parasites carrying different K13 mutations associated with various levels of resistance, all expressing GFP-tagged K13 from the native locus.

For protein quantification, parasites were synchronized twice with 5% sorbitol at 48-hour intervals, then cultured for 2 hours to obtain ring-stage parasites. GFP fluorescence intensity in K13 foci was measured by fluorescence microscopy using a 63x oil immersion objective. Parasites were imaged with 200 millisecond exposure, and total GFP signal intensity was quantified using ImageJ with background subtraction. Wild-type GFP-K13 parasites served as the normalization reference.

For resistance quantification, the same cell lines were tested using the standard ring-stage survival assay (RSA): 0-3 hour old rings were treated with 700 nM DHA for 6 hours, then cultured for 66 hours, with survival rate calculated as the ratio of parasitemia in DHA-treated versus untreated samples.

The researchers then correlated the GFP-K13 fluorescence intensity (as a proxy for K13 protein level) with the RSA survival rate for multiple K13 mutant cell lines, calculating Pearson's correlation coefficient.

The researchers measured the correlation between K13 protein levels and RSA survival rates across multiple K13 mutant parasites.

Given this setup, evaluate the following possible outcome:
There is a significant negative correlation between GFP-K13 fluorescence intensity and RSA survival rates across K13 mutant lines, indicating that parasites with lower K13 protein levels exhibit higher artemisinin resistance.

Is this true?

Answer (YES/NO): YES